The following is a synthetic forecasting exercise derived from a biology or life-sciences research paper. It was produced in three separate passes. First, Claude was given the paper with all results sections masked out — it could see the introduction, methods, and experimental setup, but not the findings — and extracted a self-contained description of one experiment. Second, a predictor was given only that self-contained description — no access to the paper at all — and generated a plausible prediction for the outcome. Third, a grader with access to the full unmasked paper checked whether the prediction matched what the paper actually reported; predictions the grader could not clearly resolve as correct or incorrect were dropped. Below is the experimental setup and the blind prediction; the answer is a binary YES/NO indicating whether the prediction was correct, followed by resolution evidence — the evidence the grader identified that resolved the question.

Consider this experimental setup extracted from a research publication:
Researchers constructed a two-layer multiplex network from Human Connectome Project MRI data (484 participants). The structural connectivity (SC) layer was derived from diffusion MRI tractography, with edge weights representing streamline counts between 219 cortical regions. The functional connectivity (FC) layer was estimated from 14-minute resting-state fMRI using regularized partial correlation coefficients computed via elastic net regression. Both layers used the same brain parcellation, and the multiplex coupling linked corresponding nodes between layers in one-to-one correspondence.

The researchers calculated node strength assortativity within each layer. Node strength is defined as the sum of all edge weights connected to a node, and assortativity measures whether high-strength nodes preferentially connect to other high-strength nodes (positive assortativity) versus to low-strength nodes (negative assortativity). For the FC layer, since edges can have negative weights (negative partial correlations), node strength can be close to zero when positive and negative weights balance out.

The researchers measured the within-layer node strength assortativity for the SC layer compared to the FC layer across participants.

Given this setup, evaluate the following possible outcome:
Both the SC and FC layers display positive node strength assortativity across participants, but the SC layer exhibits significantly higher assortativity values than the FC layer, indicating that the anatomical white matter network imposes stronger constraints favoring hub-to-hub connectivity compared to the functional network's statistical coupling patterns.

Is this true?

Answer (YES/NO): NO